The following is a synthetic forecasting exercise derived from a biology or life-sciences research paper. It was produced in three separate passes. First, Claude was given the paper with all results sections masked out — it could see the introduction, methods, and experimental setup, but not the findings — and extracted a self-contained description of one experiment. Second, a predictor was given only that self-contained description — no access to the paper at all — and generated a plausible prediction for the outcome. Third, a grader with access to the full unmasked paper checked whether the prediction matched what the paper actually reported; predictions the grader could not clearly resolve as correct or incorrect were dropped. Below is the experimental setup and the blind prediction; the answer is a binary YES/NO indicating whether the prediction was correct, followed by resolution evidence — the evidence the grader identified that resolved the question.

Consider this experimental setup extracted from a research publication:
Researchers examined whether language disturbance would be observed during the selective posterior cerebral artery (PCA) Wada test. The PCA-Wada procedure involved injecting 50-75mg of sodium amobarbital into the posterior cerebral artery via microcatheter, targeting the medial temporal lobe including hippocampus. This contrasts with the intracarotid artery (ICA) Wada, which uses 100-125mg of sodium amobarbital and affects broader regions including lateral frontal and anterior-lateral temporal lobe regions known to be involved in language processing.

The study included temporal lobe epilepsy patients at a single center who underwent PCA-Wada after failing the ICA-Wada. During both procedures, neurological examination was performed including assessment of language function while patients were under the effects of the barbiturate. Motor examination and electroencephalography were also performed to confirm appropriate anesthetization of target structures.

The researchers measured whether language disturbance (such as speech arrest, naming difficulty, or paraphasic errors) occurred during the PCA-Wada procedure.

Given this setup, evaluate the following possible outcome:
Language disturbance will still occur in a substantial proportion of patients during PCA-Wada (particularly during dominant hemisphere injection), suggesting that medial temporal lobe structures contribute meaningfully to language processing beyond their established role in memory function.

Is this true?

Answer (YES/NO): NO